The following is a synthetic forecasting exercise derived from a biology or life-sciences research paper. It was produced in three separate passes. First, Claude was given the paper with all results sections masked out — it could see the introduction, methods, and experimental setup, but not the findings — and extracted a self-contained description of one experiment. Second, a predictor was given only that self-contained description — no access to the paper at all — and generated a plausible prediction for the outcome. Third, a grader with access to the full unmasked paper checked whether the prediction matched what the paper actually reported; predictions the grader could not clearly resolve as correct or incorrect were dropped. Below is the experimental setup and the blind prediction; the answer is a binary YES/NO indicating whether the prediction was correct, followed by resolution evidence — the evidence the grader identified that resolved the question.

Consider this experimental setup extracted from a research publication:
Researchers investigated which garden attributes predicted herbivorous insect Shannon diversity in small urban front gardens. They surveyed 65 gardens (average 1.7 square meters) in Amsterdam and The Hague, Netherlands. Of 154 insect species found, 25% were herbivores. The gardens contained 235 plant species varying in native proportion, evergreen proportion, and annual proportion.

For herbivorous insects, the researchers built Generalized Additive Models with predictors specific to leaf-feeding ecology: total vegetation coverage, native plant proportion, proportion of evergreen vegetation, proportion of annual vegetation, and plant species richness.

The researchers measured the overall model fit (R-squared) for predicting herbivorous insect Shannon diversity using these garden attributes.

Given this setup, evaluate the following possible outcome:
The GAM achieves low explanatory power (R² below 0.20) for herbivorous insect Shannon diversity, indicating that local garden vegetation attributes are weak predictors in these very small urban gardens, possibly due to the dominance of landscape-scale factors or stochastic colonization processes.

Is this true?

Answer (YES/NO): YES